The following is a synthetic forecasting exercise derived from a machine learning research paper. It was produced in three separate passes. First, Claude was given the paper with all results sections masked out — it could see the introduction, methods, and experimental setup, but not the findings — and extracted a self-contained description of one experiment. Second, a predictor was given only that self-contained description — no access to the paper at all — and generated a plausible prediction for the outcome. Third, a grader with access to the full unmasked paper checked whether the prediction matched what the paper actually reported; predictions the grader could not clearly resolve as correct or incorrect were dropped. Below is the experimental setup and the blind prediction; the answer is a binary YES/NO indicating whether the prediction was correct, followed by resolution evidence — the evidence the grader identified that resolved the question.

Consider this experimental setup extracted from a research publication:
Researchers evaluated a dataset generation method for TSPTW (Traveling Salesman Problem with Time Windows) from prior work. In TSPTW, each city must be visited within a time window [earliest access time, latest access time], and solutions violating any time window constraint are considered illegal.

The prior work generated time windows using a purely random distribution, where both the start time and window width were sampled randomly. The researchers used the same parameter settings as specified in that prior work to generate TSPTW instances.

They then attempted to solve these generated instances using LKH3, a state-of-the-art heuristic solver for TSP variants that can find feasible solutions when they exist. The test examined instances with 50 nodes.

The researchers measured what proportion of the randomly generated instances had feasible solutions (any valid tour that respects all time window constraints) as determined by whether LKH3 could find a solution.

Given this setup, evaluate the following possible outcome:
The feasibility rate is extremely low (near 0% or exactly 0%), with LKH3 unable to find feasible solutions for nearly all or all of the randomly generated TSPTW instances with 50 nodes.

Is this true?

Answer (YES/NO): YES